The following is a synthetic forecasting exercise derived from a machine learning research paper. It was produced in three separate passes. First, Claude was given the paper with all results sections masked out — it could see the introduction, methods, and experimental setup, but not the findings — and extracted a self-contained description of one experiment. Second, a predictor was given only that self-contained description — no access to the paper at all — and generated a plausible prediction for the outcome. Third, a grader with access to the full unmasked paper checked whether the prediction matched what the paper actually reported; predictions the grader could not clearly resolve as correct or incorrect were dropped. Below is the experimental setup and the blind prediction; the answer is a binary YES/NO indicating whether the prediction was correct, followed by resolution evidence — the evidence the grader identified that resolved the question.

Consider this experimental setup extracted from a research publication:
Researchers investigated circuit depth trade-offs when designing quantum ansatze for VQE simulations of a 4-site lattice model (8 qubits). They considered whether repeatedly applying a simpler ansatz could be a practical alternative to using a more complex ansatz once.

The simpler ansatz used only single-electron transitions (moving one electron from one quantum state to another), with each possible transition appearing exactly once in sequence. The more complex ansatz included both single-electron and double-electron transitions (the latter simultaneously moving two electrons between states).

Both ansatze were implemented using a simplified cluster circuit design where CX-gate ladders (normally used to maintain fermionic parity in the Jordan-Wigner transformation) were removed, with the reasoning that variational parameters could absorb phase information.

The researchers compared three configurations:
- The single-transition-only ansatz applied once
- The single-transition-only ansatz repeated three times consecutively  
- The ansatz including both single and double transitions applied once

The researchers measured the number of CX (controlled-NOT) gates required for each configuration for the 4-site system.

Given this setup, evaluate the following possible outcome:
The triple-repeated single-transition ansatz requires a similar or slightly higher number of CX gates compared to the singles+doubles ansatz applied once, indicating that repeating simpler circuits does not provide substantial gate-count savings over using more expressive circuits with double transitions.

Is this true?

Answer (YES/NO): NO